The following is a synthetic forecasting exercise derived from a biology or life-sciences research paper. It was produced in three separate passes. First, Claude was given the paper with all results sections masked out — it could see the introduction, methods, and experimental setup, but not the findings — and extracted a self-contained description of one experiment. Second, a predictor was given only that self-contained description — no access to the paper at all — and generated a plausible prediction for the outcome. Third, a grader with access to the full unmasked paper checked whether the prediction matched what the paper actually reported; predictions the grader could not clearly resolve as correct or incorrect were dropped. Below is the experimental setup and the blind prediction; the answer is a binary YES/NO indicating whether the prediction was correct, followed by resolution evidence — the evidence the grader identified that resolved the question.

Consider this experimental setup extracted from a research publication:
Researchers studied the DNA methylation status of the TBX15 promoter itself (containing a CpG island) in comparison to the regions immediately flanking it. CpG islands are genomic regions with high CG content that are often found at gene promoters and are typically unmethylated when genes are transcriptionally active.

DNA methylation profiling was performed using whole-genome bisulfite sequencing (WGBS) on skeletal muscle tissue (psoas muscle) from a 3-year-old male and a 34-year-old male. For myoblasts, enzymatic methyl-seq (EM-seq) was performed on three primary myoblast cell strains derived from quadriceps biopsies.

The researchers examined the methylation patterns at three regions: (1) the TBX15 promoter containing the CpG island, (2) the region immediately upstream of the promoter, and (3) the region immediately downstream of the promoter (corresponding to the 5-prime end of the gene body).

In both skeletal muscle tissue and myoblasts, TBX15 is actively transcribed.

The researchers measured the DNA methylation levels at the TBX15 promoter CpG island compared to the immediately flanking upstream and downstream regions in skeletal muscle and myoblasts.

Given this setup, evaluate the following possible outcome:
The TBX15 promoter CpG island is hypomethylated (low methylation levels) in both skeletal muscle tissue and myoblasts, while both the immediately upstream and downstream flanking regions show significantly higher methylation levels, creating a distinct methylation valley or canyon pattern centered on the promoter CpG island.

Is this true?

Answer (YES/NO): YES